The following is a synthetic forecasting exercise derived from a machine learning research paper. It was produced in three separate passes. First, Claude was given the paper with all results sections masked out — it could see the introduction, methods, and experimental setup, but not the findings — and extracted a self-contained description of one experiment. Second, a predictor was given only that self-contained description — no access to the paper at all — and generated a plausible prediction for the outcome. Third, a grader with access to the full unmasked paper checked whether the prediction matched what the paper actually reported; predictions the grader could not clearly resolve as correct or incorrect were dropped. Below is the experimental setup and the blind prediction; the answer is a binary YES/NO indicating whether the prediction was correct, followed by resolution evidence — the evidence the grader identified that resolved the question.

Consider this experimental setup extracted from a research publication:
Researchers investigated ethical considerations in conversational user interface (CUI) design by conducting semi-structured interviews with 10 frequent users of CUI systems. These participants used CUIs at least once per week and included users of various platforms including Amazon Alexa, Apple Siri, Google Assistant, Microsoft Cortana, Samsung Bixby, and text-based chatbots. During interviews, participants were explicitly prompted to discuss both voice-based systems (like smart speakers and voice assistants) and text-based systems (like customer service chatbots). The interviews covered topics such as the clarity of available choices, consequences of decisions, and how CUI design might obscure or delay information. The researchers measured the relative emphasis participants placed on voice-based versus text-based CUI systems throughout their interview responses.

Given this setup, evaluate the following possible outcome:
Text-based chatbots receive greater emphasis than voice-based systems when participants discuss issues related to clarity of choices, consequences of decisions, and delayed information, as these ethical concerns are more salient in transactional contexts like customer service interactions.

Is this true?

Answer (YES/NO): NO